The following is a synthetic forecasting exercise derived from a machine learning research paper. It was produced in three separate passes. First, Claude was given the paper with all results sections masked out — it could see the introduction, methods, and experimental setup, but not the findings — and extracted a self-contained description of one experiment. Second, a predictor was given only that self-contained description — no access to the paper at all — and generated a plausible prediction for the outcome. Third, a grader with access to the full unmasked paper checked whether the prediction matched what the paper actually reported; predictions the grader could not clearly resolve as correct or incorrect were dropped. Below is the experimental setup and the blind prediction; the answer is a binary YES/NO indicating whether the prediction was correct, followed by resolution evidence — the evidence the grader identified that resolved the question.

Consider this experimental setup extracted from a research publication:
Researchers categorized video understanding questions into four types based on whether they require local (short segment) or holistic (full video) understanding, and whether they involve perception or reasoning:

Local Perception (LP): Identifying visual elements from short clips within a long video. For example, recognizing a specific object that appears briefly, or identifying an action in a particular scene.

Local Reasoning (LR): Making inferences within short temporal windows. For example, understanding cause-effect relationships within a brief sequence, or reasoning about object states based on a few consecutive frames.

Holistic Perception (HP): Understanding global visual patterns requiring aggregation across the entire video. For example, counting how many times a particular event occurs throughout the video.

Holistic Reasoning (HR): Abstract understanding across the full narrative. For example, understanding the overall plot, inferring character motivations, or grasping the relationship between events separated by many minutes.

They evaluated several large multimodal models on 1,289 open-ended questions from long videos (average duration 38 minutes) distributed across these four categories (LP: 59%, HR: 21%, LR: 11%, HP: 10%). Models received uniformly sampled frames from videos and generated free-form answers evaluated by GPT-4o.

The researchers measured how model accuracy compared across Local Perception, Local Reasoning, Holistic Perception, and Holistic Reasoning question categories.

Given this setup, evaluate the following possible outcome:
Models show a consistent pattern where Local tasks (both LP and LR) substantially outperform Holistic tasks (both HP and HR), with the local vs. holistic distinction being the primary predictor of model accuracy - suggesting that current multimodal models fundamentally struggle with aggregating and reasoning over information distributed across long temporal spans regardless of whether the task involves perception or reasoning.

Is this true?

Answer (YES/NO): NO